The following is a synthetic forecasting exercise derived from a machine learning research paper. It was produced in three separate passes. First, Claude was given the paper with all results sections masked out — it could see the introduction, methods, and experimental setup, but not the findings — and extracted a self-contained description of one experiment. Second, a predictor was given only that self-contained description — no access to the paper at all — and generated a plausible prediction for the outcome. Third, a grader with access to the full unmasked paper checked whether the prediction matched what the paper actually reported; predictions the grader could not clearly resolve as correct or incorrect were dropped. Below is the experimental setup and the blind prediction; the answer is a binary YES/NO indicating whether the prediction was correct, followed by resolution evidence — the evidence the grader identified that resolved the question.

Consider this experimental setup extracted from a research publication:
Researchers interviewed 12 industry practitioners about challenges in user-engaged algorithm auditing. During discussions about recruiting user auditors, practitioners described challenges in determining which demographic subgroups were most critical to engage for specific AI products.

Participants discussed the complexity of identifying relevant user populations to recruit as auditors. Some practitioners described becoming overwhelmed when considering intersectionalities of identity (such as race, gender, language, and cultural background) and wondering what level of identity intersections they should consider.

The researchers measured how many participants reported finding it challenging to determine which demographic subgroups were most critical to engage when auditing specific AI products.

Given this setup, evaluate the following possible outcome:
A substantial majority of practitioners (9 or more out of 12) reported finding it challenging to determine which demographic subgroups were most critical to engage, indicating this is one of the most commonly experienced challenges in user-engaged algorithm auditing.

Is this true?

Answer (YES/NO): NO